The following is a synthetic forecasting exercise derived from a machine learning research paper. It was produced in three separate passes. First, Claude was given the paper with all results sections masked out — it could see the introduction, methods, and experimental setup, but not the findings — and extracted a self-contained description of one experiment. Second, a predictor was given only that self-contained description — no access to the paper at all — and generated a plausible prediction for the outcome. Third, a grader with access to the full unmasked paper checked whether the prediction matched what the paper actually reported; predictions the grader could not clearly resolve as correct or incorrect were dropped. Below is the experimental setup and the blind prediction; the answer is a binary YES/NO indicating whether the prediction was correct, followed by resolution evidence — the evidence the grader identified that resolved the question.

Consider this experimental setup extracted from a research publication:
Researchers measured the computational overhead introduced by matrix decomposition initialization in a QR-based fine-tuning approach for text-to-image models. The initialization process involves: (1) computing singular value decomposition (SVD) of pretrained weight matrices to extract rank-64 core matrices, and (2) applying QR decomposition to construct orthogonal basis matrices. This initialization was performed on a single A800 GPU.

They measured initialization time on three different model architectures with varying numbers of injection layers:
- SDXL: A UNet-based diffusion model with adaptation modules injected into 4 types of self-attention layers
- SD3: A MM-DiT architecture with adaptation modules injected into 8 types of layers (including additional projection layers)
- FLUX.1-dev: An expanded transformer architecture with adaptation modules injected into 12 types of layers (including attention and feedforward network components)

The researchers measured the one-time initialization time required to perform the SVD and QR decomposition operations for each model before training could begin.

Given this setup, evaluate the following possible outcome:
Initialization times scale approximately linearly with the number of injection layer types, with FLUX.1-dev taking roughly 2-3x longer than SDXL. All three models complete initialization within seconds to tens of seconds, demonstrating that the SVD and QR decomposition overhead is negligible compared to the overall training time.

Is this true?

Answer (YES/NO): NO